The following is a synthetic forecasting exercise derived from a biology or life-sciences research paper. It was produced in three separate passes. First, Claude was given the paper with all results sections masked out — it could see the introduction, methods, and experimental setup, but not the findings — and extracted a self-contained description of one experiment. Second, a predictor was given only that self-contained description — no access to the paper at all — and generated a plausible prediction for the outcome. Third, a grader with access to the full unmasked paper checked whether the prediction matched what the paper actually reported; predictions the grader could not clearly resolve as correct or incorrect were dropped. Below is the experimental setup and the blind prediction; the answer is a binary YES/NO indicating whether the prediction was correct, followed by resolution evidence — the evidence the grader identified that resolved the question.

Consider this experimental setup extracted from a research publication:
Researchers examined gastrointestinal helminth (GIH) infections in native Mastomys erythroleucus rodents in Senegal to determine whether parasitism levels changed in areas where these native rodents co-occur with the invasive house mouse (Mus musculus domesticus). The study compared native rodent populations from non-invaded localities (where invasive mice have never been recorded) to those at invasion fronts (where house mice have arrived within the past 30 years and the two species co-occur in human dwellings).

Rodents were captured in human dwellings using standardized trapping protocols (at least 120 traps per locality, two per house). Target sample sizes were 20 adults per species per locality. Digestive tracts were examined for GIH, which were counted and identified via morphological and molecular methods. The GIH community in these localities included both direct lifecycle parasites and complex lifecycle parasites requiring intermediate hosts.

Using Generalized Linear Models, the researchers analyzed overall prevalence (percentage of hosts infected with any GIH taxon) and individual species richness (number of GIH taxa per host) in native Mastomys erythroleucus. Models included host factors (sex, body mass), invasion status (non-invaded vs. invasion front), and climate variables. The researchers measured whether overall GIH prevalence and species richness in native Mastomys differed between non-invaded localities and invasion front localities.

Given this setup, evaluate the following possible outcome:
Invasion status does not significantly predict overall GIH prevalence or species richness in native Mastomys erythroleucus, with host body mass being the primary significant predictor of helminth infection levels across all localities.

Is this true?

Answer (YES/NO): NO